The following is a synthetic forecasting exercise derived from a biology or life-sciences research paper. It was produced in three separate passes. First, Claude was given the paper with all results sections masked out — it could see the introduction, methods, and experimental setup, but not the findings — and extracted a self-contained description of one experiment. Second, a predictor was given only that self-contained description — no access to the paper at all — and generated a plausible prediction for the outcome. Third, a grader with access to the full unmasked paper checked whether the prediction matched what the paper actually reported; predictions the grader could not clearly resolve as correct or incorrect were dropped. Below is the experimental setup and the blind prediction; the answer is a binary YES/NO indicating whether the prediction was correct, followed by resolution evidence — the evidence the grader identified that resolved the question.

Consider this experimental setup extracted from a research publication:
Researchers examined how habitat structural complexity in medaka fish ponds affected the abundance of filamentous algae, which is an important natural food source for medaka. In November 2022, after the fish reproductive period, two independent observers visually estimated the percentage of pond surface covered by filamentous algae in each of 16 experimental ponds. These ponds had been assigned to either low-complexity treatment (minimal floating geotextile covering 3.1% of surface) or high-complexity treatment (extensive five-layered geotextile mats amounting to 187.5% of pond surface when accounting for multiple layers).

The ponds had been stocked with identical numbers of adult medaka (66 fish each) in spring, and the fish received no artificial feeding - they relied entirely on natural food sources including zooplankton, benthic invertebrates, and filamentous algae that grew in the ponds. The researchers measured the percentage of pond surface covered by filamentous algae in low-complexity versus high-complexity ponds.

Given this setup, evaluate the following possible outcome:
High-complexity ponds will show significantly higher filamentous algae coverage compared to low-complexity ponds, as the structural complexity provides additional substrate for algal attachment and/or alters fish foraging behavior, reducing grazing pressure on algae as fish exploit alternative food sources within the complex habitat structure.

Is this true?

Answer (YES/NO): NO